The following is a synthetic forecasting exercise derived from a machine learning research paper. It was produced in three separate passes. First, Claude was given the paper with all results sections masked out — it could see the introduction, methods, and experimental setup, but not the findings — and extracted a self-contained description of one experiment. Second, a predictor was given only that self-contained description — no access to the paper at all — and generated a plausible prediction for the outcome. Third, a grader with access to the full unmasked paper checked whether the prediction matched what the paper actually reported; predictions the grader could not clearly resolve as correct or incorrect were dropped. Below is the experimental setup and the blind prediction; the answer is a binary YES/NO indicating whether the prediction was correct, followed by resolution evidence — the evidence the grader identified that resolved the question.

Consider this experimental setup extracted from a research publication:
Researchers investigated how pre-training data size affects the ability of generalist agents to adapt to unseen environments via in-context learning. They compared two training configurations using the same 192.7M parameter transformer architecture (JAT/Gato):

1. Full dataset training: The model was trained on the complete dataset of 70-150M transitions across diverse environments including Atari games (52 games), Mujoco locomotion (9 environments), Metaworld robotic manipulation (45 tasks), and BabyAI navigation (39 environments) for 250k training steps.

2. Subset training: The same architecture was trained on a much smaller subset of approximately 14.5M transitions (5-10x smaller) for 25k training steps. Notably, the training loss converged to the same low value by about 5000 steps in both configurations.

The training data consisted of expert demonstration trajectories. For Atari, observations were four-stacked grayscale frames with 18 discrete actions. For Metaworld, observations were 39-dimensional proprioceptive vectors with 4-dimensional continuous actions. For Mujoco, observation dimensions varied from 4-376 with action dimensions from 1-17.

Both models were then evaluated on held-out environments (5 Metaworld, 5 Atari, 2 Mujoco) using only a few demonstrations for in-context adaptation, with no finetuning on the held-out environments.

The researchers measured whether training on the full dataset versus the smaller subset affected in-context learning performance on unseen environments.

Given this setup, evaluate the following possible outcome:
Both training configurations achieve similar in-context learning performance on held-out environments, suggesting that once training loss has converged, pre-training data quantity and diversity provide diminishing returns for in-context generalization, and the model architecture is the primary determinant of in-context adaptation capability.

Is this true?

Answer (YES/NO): YES